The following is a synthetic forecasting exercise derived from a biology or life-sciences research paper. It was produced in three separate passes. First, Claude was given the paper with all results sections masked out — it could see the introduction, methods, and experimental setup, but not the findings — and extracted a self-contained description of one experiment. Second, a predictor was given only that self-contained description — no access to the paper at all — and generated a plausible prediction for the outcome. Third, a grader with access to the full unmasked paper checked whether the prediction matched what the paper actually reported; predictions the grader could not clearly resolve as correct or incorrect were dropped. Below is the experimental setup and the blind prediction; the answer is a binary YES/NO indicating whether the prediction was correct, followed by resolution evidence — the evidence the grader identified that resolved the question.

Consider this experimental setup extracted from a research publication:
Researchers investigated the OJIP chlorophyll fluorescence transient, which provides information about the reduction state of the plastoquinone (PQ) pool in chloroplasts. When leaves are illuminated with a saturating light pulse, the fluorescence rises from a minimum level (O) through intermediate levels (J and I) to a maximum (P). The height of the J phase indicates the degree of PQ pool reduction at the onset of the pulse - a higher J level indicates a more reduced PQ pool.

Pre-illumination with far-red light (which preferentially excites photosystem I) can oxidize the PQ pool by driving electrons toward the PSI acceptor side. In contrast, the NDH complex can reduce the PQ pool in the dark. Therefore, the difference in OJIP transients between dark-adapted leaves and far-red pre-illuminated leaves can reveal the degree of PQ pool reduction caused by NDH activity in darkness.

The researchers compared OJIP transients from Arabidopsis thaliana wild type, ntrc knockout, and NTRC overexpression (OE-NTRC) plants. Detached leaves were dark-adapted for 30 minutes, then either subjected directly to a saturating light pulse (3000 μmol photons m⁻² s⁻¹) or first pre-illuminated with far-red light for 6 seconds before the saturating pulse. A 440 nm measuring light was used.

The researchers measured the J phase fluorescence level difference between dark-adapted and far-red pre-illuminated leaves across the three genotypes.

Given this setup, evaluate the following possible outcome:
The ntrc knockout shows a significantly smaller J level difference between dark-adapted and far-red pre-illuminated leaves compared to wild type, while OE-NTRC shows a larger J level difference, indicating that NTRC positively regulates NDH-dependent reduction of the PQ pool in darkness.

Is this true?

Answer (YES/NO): NO